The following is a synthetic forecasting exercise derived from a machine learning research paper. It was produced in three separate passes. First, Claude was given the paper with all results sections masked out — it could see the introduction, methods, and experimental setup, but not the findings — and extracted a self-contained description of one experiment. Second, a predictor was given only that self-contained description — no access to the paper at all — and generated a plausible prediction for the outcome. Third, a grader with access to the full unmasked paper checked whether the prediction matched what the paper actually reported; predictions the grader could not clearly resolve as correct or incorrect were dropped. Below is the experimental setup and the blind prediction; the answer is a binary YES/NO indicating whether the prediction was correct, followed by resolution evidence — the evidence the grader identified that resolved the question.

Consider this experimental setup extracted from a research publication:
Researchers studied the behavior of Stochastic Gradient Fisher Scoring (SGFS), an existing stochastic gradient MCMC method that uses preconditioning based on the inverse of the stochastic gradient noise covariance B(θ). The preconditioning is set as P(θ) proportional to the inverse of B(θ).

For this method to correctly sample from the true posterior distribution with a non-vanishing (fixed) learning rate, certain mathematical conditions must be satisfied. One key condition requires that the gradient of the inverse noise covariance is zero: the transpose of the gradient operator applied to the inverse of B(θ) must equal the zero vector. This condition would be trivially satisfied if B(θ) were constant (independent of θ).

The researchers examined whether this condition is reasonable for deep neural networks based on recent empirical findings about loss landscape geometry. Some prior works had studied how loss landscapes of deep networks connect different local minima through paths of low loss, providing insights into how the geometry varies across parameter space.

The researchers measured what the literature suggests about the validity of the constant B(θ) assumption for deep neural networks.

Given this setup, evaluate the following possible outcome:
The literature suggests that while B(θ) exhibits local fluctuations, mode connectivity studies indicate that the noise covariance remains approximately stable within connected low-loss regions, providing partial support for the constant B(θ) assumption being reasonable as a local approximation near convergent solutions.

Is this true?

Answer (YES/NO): NO